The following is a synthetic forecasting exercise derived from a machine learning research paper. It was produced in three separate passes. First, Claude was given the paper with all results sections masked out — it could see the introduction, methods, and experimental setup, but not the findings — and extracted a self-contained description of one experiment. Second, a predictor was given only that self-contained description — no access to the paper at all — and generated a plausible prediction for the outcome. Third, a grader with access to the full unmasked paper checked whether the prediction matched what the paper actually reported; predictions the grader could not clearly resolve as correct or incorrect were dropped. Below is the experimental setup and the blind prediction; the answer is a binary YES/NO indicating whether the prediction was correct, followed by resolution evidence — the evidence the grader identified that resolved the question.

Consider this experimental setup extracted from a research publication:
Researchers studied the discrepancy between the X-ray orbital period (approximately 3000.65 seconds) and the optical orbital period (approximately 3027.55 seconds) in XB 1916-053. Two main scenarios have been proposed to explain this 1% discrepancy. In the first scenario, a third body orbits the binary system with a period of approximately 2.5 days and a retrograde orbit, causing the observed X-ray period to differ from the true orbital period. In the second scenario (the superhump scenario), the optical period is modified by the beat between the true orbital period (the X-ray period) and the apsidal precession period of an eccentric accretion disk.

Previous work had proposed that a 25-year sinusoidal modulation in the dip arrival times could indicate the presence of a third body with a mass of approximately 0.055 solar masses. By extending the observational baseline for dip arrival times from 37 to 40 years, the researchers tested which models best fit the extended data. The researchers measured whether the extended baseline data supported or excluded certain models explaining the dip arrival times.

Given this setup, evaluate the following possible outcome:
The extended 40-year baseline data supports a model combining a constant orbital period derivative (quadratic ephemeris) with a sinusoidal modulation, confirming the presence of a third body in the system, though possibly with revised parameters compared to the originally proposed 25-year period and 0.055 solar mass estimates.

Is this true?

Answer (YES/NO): YES